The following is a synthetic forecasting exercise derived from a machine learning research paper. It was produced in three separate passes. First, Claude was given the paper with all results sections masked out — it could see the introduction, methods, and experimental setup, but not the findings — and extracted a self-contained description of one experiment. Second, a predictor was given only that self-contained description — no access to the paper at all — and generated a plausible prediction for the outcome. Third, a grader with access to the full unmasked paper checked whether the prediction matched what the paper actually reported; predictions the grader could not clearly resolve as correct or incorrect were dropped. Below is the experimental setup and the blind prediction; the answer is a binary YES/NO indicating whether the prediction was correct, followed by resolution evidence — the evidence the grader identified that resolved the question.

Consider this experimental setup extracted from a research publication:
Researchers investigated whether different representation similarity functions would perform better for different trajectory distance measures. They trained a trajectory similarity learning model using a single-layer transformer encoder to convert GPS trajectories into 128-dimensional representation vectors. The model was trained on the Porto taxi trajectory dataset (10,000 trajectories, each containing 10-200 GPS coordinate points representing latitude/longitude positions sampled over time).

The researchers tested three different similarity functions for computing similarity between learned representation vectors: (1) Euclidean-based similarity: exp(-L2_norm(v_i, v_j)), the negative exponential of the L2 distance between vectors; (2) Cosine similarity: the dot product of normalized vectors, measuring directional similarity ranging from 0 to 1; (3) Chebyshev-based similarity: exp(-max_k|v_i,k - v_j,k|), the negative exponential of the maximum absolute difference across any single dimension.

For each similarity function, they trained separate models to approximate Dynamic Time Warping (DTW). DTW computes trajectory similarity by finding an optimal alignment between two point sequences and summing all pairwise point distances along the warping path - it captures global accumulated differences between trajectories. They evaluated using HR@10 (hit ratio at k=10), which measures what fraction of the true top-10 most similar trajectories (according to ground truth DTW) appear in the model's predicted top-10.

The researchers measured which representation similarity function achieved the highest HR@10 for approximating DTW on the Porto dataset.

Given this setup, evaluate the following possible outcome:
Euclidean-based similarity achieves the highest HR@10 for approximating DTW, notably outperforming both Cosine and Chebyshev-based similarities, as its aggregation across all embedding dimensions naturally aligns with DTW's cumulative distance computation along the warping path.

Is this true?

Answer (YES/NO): NO